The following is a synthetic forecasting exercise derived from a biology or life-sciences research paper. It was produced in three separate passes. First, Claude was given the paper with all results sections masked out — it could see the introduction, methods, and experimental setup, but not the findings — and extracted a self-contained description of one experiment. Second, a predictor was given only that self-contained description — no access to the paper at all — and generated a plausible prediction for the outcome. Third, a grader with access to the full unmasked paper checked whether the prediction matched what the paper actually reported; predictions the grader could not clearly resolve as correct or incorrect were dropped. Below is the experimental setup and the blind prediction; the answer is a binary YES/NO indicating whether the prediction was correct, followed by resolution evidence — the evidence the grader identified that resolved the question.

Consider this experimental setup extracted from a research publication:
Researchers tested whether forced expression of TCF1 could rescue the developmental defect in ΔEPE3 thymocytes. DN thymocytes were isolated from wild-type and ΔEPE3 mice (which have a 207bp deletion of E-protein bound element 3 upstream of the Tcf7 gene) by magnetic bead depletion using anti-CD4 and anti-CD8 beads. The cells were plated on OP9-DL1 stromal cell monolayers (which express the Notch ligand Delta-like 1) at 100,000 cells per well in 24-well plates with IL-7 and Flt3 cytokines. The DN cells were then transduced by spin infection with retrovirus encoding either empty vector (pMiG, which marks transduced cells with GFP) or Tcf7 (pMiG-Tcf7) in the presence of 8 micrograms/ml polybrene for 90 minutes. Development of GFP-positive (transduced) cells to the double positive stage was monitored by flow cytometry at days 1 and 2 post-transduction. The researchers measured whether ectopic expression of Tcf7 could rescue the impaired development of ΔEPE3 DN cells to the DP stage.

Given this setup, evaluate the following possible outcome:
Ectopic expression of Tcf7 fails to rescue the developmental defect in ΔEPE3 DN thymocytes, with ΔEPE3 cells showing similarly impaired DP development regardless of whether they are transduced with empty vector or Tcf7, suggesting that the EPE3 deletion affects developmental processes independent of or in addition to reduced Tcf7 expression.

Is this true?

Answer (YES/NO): NO